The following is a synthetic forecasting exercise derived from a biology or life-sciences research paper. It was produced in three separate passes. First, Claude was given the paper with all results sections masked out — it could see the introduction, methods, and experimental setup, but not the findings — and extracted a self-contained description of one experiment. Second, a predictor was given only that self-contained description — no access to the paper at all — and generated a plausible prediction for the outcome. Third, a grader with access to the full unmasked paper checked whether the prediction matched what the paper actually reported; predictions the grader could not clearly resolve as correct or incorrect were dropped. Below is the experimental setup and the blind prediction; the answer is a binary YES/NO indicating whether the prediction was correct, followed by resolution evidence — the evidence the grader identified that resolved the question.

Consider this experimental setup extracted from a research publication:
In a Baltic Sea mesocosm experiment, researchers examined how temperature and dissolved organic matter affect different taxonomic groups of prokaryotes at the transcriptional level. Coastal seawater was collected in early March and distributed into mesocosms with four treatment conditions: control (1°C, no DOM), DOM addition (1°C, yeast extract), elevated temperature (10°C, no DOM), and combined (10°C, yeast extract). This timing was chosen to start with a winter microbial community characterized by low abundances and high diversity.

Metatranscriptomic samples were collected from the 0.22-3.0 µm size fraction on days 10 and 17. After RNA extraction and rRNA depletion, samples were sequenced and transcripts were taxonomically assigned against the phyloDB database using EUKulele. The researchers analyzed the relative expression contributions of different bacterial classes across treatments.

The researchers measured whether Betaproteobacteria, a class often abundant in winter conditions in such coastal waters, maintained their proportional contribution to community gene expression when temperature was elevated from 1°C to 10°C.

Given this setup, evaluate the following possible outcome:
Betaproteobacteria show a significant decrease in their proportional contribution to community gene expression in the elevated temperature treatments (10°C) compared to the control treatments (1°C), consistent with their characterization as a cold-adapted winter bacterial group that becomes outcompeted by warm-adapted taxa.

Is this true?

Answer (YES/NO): NO